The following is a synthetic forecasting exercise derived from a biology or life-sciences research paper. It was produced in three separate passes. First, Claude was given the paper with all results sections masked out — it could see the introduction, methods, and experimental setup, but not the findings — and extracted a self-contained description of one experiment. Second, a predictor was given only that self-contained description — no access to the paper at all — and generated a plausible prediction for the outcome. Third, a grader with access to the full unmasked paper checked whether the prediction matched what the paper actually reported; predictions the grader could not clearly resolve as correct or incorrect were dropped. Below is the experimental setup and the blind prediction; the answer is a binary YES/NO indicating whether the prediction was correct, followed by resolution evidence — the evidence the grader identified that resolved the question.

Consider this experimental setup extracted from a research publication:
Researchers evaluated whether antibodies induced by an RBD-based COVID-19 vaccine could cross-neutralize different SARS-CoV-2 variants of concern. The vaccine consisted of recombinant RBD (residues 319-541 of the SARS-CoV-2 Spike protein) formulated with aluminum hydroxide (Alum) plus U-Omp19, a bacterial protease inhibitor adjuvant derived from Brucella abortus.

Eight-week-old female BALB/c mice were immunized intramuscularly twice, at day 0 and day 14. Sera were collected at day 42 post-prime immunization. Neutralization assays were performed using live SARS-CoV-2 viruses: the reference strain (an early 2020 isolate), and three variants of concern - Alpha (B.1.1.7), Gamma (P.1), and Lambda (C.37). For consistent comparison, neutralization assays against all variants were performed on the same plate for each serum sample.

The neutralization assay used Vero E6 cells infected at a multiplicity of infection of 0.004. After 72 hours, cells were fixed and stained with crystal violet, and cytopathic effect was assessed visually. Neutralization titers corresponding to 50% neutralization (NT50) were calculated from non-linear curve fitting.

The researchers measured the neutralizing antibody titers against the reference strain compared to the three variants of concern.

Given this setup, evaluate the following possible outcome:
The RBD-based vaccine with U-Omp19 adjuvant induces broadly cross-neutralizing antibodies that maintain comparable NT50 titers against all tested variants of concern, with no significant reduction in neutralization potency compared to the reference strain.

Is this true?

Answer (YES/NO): YES